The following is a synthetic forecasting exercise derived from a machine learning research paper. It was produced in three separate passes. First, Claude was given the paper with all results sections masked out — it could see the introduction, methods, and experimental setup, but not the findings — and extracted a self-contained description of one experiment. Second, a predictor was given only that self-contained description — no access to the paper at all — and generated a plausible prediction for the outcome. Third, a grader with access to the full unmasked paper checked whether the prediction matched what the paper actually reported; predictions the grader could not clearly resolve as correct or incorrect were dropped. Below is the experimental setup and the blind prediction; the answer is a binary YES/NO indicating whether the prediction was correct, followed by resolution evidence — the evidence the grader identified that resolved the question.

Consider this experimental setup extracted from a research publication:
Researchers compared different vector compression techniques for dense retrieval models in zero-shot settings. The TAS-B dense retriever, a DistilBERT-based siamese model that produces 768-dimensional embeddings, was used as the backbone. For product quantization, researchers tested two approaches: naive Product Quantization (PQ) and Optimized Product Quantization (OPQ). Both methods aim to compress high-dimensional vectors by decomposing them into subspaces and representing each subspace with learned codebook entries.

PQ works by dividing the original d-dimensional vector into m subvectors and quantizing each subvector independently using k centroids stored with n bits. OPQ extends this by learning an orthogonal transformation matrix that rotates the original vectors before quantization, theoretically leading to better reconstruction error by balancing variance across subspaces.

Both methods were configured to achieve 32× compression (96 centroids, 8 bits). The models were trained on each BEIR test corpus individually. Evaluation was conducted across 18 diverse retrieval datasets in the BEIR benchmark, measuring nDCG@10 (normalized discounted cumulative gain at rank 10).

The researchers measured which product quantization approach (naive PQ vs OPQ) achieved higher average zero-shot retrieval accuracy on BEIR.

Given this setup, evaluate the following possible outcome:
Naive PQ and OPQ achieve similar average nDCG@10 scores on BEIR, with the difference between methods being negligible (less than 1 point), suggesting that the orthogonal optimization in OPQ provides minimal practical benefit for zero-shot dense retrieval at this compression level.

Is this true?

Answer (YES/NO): NO